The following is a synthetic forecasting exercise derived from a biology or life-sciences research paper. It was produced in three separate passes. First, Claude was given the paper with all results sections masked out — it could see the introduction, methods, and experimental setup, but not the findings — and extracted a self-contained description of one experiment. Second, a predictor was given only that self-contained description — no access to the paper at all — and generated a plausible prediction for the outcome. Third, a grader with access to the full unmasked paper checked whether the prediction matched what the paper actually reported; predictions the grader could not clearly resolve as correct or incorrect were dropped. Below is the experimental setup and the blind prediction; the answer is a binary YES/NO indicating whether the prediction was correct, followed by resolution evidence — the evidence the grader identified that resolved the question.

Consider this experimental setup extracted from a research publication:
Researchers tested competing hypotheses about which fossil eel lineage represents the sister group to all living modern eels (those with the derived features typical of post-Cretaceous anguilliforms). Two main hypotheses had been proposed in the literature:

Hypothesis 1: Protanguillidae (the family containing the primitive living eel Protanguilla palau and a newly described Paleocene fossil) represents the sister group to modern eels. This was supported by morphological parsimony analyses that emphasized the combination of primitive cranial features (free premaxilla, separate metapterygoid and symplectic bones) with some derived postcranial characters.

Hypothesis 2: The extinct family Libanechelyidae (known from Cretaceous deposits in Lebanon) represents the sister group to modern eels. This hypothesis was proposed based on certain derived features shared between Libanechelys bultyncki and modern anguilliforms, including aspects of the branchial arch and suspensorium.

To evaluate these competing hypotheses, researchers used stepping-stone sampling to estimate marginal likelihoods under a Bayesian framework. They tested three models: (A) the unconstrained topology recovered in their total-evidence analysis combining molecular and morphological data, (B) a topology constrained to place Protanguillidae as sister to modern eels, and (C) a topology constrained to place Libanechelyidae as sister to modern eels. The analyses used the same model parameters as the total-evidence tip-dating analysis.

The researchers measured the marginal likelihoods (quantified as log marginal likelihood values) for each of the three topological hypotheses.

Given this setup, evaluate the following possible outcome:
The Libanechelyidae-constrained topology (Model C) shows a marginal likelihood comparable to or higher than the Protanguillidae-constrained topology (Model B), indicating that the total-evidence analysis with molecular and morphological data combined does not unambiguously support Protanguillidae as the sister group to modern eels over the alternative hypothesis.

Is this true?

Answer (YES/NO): YES